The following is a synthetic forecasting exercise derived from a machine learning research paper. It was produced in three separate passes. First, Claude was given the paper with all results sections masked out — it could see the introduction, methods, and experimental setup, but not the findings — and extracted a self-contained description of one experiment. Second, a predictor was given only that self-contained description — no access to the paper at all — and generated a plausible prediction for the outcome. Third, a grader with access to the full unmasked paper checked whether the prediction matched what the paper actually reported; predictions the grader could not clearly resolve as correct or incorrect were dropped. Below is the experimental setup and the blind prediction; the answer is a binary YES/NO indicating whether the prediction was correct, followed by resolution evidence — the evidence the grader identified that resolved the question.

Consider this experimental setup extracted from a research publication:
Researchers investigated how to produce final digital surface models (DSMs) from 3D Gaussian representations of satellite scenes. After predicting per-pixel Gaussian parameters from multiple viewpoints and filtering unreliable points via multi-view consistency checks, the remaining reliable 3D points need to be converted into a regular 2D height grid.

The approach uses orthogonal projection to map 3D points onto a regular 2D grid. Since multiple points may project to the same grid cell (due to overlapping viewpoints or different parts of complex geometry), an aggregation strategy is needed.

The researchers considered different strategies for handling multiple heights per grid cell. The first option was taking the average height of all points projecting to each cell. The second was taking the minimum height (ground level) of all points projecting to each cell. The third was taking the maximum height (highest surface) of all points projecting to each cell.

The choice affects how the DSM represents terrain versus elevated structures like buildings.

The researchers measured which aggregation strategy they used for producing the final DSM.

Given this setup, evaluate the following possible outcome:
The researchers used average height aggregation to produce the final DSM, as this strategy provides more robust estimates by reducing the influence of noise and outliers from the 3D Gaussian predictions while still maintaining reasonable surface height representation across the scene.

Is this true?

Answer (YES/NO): NO